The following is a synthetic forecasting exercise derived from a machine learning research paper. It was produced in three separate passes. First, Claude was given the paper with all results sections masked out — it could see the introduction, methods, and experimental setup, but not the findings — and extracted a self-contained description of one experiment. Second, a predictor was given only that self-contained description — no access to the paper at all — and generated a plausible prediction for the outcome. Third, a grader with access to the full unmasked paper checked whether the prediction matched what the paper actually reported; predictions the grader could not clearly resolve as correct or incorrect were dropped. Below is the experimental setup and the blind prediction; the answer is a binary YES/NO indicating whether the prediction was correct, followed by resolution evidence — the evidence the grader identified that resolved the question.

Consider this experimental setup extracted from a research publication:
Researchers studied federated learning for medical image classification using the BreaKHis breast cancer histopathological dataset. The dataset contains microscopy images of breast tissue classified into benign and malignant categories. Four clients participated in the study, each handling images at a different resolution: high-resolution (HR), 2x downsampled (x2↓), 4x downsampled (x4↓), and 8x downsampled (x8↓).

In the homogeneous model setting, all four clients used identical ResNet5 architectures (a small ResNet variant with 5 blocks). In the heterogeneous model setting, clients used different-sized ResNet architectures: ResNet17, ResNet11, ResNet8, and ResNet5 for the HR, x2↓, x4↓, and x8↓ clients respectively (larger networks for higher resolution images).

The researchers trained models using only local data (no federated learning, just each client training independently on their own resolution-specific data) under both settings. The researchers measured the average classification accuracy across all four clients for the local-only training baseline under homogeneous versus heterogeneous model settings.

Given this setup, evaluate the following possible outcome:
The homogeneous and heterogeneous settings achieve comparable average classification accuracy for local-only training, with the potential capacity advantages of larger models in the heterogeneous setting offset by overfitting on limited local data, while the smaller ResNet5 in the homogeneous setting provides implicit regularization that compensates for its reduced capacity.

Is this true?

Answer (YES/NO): NO